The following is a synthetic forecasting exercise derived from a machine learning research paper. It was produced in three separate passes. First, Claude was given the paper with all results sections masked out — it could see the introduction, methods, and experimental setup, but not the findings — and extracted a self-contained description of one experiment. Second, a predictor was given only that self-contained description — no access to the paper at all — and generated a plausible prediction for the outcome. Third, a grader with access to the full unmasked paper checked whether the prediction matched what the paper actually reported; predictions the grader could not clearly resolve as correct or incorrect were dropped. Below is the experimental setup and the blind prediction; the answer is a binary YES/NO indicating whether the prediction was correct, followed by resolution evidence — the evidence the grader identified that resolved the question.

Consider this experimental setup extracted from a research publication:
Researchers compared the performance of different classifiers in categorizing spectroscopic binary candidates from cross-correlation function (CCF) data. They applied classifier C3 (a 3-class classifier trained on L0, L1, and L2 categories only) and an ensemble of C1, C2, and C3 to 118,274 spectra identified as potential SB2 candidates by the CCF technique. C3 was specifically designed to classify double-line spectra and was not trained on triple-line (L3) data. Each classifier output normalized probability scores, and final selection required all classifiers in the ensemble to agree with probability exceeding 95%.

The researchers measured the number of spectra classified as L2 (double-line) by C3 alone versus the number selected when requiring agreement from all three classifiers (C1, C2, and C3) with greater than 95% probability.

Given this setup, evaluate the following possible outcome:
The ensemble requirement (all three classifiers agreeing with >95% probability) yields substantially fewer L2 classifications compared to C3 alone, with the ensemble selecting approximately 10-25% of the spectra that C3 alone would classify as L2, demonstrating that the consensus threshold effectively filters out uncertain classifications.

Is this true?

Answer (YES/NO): NO